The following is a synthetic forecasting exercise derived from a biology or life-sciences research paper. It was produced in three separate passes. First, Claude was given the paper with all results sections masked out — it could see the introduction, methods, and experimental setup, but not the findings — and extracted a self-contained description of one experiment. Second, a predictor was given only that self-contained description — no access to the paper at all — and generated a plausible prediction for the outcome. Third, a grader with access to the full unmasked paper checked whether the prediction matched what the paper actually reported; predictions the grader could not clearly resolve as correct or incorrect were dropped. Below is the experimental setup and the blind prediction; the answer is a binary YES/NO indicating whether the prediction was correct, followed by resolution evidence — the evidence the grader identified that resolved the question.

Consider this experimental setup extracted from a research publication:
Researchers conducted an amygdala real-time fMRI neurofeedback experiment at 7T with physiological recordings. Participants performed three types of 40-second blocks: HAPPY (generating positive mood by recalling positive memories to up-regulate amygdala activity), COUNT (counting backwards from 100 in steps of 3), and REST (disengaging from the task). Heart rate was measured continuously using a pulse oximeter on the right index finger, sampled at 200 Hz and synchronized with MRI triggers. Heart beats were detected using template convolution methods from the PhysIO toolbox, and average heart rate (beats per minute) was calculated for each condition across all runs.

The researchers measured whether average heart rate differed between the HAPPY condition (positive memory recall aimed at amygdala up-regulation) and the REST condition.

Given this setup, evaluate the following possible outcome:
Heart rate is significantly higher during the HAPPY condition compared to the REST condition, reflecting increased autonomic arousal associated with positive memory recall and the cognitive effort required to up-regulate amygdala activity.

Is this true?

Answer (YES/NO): NO